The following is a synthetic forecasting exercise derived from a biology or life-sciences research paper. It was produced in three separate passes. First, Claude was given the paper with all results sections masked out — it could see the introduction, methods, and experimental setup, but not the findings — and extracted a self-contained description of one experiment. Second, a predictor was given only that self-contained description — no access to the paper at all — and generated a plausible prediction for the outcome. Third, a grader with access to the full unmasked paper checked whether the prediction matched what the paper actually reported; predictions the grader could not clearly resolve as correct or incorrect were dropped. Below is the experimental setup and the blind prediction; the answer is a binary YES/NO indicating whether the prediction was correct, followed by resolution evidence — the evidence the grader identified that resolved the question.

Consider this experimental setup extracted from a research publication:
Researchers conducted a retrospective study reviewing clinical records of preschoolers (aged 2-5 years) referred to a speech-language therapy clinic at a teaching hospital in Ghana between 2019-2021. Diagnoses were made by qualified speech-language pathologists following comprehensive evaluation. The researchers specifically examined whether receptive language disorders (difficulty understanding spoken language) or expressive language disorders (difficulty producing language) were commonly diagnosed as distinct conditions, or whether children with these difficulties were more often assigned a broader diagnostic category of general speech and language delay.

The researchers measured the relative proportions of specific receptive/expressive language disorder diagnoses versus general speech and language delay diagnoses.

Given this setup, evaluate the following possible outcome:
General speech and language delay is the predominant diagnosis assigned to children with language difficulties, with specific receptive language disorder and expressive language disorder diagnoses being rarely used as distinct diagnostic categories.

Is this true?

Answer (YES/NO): YES